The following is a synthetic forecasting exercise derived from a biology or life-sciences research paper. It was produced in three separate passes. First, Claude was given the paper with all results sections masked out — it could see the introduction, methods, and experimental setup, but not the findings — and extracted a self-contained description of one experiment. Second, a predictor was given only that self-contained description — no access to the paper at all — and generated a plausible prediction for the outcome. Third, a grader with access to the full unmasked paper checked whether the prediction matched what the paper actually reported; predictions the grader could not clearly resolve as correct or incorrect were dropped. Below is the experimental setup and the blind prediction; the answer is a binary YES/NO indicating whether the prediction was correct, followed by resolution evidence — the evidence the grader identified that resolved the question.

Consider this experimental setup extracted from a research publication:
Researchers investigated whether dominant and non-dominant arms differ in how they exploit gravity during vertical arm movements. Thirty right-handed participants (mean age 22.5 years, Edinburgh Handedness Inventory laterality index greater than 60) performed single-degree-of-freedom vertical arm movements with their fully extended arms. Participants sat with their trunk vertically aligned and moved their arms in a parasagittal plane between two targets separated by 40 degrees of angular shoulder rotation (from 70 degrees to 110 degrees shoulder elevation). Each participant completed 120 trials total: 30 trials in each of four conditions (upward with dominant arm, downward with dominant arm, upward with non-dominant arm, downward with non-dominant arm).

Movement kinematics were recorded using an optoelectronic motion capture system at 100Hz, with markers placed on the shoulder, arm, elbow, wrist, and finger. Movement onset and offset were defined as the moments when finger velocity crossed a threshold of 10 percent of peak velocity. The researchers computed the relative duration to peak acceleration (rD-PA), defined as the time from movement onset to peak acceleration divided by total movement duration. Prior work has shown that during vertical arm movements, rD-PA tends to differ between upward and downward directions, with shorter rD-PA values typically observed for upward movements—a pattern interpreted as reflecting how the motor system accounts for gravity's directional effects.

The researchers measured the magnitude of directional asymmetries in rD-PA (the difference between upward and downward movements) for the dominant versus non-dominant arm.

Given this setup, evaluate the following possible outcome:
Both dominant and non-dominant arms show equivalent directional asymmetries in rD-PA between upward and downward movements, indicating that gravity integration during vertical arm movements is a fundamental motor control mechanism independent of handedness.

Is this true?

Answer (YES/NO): NO